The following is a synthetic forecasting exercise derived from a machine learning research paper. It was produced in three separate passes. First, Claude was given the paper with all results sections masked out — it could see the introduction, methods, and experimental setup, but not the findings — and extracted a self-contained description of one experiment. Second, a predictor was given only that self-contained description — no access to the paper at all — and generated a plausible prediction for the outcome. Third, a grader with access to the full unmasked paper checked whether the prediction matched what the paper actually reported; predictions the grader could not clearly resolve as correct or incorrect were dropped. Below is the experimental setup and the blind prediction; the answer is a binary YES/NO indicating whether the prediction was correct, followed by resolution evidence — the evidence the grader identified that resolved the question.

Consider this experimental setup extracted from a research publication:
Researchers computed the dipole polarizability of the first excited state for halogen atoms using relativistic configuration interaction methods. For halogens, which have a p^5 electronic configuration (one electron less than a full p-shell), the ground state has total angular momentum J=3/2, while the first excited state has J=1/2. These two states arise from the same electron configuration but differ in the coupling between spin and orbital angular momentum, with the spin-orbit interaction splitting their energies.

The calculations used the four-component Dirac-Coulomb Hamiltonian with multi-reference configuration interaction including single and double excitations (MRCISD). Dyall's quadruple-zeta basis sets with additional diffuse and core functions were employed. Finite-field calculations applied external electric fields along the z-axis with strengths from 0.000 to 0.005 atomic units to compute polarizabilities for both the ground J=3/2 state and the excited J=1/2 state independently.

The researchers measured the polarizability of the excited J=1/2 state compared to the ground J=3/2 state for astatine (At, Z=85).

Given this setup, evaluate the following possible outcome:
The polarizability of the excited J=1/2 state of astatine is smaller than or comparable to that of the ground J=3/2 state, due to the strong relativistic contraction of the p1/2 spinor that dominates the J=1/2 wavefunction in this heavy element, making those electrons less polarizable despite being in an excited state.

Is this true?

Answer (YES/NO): NO